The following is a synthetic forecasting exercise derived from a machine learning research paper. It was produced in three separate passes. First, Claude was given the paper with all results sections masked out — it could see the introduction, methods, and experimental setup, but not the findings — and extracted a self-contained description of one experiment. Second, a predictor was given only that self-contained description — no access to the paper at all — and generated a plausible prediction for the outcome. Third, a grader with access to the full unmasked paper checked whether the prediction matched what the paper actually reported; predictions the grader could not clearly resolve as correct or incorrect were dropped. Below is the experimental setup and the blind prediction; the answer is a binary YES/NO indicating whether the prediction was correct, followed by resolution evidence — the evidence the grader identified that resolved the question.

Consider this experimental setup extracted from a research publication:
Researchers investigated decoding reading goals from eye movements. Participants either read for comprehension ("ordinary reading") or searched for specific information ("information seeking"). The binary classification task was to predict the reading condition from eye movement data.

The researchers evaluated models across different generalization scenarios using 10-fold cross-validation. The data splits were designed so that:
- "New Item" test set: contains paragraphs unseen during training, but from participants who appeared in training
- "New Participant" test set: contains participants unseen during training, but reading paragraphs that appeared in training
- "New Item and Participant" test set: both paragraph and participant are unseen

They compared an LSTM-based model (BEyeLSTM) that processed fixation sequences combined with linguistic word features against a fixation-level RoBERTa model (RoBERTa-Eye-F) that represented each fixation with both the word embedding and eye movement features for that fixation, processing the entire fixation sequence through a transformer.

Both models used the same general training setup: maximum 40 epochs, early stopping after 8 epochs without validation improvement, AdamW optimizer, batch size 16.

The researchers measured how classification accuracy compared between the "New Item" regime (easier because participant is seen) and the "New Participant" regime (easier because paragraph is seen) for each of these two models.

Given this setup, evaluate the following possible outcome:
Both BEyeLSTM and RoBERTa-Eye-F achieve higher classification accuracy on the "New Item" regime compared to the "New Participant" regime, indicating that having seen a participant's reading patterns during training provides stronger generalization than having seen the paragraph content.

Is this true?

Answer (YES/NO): NO